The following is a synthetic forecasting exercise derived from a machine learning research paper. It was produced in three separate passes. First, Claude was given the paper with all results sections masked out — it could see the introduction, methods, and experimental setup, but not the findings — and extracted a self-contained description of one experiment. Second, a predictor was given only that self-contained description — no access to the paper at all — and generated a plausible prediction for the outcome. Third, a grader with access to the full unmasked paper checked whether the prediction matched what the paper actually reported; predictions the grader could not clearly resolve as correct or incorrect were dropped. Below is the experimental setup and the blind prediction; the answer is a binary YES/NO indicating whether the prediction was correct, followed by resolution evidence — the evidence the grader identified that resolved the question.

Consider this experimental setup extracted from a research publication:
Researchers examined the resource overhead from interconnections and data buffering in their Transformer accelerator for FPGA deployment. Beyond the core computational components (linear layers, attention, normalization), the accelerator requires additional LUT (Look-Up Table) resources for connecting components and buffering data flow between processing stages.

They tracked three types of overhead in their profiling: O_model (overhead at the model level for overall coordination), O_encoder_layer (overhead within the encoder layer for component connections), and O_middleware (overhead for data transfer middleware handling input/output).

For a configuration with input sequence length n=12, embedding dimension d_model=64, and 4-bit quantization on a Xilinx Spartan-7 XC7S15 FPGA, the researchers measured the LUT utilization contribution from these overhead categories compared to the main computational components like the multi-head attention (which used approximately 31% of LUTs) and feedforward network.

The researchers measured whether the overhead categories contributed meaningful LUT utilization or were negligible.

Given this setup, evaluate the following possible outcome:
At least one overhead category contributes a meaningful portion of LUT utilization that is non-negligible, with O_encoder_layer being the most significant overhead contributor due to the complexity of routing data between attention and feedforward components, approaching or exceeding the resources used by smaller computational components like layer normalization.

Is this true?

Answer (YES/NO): NO